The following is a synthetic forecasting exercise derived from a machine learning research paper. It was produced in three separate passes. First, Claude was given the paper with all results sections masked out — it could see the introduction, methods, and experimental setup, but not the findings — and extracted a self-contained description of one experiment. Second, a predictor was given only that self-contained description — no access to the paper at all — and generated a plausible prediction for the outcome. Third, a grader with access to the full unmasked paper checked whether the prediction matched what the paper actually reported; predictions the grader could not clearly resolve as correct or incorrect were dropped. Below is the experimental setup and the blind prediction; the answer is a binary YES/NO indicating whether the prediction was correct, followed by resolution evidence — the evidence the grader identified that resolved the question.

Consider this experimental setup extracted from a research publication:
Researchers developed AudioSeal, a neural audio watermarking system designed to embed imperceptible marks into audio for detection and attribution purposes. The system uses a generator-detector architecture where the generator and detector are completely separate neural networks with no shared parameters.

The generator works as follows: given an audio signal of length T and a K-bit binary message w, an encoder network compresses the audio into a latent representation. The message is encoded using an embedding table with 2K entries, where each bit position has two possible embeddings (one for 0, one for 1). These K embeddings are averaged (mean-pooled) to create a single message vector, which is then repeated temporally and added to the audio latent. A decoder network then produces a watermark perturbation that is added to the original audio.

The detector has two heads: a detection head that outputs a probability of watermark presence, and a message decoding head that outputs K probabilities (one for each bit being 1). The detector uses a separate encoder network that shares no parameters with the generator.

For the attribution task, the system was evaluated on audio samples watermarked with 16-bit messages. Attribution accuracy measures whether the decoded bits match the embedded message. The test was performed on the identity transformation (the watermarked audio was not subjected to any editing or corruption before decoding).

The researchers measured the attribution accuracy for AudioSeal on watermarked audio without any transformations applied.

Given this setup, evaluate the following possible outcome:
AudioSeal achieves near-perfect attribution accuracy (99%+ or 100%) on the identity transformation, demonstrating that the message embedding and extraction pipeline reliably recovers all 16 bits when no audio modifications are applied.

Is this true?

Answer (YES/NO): NO